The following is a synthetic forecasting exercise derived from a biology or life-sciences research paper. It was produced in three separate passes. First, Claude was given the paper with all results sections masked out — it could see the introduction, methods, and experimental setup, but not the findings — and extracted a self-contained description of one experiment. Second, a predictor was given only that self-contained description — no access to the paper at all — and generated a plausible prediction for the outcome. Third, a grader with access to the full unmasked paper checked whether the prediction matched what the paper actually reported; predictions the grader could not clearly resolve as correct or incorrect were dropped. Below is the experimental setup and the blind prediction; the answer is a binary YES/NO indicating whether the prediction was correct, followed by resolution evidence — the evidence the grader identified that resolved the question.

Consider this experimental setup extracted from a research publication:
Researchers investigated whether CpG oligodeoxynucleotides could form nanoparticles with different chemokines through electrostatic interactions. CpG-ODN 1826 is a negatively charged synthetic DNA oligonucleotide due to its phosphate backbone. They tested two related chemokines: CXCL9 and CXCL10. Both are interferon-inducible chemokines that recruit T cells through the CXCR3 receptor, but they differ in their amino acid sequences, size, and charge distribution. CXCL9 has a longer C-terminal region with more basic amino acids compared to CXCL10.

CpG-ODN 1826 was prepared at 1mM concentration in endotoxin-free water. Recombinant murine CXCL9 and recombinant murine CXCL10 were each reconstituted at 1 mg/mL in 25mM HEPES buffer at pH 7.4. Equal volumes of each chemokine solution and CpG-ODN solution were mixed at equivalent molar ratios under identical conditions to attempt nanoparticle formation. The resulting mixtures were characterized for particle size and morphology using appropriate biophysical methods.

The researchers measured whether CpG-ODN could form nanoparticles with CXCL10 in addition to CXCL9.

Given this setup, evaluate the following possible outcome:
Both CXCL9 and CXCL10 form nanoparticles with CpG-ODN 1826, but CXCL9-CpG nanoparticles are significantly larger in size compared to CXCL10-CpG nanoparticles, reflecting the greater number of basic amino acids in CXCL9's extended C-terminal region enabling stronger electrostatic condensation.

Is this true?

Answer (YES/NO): NO